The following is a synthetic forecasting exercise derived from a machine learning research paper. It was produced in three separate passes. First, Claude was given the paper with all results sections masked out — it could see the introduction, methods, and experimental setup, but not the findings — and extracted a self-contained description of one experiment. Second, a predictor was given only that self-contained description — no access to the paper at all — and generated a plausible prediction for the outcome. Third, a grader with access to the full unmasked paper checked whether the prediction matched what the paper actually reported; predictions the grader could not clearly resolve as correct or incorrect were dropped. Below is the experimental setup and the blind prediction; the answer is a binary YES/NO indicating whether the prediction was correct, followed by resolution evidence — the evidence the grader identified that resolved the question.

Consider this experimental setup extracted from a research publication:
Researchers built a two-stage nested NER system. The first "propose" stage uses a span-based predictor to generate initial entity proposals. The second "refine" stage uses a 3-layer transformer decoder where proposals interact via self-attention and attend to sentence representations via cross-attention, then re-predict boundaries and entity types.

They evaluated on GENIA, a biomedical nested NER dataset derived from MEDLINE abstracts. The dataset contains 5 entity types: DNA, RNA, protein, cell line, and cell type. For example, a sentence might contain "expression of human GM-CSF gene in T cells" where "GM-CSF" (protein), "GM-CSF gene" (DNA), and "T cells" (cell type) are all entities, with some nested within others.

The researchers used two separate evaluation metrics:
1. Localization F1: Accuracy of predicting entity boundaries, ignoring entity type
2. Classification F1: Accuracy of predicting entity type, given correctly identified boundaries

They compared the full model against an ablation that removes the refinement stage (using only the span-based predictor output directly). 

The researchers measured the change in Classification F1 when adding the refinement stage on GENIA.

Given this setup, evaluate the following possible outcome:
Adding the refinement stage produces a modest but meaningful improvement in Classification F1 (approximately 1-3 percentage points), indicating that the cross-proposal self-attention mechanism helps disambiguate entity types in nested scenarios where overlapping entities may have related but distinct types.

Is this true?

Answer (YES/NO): NO